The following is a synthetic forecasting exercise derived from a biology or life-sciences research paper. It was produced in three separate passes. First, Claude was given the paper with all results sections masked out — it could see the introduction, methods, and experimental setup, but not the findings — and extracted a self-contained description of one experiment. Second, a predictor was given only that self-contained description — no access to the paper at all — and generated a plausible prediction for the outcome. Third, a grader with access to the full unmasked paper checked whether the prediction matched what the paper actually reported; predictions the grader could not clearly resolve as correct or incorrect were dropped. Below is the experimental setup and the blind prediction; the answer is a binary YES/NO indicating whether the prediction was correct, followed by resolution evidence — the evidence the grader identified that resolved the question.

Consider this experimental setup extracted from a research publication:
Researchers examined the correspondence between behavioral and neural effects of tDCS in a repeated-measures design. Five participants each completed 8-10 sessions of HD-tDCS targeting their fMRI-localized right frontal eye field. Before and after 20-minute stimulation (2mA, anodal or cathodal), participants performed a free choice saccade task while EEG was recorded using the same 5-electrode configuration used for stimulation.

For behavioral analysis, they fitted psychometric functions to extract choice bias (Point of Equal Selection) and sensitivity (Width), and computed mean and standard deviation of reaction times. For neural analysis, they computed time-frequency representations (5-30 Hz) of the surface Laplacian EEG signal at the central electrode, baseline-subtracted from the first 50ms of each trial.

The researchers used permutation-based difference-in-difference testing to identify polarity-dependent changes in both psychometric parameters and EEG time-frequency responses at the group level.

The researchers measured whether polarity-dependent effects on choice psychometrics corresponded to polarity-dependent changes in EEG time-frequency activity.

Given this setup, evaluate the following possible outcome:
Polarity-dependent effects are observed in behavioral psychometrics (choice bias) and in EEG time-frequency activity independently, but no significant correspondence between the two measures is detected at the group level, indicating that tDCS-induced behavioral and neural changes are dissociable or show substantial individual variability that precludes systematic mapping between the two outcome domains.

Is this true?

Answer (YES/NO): NO